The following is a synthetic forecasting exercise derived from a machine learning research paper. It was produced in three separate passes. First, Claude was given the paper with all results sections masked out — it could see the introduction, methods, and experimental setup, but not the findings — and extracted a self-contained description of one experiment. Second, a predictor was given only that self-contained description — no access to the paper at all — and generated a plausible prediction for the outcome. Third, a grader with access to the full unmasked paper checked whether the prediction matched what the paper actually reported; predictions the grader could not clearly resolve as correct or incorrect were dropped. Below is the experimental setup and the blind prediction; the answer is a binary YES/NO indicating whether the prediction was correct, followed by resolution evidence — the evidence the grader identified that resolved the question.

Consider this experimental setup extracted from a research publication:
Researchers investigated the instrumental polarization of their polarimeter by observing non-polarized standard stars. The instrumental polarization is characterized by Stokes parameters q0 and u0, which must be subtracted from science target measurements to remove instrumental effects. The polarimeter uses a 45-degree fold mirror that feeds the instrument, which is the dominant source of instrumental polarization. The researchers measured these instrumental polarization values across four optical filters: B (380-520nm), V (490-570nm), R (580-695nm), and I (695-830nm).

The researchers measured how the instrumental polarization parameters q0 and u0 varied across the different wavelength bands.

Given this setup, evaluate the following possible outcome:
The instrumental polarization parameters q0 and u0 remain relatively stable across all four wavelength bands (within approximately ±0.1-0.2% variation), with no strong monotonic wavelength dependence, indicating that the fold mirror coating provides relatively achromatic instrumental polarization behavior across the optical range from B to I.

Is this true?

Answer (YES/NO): NO